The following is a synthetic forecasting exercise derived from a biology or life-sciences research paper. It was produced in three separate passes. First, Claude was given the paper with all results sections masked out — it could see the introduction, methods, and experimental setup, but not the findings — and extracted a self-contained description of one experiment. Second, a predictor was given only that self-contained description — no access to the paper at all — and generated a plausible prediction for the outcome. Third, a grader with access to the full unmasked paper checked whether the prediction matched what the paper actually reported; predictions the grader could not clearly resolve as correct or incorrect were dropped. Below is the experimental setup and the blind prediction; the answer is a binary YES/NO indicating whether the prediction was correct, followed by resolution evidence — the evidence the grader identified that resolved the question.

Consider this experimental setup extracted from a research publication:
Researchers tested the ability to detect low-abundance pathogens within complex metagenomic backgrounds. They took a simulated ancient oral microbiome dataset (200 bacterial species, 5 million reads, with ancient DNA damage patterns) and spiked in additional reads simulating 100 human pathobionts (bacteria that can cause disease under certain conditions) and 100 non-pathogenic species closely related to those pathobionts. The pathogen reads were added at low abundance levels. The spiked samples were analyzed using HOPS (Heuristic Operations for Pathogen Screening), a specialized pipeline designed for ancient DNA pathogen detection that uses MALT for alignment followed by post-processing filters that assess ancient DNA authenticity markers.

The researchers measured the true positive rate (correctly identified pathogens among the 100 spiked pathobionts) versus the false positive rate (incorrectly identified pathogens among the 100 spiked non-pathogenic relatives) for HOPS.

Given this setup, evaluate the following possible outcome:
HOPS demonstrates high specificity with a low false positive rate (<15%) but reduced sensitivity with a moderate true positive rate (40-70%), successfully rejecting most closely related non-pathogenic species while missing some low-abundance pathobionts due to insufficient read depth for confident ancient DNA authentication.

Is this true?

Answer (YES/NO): NO